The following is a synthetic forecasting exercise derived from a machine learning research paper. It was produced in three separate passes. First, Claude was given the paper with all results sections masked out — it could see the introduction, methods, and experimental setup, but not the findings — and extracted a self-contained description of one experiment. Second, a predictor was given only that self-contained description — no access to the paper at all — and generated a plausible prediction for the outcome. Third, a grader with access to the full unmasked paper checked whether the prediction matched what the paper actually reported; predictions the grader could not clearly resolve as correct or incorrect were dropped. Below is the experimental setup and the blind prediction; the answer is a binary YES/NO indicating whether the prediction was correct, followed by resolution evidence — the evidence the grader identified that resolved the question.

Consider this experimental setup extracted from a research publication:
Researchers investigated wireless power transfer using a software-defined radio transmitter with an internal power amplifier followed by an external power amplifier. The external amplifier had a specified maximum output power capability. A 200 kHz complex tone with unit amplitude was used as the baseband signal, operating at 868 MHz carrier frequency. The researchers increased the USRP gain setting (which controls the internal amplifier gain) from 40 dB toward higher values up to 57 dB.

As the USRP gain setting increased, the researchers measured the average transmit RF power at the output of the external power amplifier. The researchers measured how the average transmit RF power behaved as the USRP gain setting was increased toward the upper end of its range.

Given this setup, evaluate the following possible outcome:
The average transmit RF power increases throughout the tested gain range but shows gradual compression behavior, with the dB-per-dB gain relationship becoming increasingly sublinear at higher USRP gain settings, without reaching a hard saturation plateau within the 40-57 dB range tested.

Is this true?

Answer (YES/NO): NO